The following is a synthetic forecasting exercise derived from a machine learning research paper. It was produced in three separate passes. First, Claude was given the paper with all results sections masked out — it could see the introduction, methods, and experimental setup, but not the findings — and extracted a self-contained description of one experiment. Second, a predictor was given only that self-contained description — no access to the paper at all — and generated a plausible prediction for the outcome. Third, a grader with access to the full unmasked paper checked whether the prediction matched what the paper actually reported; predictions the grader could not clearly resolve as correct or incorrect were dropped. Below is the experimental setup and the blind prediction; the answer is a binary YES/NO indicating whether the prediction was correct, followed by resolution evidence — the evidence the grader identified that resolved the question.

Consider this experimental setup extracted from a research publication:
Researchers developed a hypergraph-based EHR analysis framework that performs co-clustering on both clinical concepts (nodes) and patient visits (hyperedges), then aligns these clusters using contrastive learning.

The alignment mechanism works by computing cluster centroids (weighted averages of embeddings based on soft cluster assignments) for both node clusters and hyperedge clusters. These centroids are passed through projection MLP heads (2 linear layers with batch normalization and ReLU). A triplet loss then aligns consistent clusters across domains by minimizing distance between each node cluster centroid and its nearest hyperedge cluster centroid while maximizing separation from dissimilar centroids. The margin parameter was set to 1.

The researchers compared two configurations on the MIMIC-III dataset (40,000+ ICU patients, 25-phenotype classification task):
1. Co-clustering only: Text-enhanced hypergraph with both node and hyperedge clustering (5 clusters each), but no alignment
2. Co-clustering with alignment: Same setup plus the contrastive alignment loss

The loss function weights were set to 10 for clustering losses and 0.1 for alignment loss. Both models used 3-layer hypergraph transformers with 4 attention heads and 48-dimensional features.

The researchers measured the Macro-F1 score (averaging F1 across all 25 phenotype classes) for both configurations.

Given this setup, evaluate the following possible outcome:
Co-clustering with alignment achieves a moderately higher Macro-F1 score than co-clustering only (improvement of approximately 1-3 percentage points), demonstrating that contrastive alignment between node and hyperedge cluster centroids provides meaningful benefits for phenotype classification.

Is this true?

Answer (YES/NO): NO